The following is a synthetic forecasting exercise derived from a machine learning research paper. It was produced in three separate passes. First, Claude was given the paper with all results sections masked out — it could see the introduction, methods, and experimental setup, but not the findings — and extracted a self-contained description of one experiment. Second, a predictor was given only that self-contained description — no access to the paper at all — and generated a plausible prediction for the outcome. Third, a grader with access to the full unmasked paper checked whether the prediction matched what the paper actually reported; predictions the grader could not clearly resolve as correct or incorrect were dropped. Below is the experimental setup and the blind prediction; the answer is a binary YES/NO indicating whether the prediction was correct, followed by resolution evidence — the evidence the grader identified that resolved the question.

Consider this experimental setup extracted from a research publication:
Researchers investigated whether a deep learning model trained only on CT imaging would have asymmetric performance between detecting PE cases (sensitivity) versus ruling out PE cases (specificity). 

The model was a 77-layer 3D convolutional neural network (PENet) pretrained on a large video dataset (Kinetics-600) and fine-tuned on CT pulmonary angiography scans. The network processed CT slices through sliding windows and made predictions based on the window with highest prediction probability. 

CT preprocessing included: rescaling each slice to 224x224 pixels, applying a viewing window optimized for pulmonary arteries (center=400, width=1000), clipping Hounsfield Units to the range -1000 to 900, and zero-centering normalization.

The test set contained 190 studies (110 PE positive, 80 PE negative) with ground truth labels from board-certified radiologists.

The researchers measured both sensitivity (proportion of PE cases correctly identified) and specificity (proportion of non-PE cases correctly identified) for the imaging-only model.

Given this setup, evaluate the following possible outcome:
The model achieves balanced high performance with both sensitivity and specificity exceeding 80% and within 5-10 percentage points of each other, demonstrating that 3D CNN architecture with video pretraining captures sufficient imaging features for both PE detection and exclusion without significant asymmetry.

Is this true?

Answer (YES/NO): NO